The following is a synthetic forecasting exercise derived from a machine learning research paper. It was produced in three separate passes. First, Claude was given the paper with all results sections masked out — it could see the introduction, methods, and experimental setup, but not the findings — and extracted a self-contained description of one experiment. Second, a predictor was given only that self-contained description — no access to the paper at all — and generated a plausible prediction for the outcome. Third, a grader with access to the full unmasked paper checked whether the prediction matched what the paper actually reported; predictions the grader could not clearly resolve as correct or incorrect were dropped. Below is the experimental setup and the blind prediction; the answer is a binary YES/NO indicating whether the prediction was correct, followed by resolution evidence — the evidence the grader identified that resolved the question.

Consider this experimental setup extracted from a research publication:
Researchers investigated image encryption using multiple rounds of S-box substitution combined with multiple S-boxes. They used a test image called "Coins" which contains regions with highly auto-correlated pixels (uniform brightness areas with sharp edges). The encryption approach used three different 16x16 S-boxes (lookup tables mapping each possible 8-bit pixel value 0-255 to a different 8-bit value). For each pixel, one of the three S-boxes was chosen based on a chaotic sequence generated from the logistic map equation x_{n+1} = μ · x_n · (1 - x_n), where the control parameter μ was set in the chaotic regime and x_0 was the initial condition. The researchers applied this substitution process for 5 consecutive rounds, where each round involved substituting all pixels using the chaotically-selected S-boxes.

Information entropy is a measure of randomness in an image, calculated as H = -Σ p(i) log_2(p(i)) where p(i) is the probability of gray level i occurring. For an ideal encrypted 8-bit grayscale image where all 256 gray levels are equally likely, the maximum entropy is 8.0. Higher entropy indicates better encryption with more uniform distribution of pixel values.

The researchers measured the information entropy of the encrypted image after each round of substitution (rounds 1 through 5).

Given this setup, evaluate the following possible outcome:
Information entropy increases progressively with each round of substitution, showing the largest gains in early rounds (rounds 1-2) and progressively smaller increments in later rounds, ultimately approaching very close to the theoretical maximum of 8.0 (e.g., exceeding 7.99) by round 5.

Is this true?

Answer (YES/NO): NO